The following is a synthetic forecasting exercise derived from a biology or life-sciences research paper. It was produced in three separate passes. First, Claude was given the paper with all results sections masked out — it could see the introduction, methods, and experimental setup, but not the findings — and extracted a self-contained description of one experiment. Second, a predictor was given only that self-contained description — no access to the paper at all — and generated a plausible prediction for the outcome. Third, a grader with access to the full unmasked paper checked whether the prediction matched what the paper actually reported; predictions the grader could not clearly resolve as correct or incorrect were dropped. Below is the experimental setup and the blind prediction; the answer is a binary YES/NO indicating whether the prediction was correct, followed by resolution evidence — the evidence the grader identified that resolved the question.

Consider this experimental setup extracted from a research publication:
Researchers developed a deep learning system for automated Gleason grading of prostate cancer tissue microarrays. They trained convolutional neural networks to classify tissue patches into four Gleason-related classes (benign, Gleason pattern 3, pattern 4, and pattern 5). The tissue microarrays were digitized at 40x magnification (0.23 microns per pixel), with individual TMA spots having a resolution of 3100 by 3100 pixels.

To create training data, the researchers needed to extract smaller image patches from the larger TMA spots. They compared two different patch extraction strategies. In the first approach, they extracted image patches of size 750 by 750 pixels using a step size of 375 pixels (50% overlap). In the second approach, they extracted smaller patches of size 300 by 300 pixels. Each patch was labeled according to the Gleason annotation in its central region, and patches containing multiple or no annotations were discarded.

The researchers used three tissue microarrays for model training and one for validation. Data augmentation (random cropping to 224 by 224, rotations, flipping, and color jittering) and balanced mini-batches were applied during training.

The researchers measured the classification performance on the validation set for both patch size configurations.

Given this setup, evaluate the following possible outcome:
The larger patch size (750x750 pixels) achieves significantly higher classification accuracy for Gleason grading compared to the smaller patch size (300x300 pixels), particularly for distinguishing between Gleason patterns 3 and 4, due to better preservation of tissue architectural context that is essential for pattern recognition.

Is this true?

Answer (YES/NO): NO